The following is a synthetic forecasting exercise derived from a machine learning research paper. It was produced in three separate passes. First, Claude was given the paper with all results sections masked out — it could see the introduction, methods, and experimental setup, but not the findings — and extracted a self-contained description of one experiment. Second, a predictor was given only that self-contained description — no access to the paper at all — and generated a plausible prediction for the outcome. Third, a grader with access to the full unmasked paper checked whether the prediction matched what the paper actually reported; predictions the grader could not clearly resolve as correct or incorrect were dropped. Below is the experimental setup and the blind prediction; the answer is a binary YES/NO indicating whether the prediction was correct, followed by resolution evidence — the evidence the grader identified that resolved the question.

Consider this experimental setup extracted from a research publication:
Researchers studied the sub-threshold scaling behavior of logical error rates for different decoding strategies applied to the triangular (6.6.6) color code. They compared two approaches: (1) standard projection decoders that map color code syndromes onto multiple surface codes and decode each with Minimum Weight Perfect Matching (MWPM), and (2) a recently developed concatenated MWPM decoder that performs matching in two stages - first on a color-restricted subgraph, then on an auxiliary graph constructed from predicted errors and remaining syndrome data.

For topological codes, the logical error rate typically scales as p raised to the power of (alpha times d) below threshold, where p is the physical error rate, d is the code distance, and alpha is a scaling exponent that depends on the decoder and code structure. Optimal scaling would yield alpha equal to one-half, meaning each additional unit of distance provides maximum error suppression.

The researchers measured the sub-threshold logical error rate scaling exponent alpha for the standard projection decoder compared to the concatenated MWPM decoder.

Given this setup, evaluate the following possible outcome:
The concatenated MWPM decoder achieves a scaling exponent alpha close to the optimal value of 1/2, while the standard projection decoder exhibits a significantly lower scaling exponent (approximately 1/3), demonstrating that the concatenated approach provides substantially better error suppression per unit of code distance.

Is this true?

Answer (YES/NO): YES